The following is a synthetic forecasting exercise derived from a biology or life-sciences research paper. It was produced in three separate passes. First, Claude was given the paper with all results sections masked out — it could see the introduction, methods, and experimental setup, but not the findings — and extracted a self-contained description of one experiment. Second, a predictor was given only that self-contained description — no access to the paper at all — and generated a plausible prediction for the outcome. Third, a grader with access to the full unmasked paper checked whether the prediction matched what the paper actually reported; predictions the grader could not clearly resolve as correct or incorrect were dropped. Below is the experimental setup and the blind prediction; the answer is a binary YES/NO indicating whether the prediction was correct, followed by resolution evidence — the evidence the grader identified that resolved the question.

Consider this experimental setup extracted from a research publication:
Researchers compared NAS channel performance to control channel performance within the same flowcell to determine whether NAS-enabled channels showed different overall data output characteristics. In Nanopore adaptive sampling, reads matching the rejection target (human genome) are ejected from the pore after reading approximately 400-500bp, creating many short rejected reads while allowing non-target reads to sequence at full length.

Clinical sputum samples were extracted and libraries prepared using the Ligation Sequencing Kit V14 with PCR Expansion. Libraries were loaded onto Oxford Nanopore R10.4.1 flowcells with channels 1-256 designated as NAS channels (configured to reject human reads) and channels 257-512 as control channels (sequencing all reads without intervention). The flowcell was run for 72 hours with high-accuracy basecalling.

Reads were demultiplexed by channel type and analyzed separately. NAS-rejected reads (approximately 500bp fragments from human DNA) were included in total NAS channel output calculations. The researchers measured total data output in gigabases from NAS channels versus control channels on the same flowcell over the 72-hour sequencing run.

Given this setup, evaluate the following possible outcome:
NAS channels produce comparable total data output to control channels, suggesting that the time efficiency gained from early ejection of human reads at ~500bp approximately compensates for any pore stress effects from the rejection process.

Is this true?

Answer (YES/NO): YES